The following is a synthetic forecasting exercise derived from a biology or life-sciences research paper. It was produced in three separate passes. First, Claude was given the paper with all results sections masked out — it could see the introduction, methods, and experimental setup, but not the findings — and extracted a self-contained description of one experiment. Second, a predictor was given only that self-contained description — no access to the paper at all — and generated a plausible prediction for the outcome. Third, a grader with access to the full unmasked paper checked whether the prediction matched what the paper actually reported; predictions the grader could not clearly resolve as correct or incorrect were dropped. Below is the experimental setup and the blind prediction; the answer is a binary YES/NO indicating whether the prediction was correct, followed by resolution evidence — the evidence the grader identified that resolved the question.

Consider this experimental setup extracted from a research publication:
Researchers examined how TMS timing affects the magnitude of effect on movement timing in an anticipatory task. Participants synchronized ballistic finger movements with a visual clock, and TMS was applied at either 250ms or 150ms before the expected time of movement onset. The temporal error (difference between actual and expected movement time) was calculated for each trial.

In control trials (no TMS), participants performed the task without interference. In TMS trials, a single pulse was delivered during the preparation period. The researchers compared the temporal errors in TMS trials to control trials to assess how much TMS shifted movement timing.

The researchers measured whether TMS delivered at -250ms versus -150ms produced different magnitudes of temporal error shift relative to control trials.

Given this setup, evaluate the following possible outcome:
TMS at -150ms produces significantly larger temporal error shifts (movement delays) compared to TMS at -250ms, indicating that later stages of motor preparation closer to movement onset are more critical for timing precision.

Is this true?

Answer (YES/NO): NO